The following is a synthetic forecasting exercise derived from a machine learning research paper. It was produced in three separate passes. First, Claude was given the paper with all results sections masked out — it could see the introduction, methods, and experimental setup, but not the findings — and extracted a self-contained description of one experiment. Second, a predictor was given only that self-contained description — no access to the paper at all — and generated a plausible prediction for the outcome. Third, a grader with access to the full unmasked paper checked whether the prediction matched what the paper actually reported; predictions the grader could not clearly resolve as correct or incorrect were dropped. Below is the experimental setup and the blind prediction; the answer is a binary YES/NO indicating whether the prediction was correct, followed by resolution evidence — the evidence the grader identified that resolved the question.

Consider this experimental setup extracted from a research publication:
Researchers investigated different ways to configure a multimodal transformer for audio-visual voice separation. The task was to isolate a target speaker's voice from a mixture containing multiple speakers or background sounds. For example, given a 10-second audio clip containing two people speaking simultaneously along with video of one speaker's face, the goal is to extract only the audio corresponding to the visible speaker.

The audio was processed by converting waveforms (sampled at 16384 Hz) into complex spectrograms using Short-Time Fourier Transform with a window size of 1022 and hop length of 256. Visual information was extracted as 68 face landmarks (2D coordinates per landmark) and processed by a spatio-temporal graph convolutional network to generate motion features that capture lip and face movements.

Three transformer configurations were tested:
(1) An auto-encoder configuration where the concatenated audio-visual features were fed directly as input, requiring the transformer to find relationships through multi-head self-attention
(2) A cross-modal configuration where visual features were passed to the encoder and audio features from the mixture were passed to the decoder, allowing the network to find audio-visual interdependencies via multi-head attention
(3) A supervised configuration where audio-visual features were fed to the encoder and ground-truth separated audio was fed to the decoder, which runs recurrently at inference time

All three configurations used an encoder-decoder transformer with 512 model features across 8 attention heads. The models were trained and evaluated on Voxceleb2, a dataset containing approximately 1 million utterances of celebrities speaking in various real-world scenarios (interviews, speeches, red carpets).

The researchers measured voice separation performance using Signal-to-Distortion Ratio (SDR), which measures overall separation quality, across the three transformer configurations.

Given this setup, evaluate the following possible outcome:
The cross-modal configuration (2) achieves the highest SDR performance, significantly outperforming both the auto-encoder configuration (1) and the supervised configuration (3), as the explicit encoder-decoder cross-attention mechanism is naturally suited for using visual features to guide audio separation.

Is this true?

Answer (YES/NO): NO